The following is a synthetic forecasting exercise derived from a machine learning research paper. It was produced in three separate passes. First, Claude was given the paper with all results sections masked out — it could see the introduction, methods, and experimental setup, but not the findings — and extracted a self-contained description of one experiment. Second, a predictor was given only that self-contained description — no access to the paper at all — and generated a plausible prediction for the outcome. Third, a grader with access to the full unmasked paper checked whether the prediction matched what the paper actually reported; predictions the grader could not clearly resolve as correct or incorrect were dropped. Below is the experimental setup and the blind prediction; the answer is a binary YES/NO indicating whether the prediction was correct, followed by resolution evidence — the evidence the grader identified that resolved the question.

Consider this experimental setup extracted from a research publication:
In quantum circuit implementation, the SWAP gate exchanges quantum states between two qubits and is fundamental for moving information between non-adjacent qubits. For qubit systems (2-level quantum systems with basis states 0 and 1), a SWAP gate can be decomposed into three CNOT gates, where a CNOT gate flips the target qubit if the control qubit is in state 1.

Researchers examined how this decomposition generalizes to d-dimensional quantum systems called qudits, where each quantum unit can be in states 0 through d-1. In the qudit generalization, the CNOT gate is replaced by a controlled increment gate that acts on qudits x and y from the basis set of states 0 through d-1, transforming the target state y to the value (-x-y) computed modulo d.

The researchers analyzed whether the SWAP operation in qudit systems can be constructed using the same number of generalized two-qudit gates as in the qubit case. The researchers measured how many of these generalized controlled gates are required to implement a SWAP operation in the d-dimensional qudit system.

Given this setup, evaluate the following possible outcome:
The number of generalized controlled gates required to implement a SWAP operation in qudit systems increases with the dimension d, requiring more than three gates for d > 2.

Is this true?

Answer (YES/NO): NO